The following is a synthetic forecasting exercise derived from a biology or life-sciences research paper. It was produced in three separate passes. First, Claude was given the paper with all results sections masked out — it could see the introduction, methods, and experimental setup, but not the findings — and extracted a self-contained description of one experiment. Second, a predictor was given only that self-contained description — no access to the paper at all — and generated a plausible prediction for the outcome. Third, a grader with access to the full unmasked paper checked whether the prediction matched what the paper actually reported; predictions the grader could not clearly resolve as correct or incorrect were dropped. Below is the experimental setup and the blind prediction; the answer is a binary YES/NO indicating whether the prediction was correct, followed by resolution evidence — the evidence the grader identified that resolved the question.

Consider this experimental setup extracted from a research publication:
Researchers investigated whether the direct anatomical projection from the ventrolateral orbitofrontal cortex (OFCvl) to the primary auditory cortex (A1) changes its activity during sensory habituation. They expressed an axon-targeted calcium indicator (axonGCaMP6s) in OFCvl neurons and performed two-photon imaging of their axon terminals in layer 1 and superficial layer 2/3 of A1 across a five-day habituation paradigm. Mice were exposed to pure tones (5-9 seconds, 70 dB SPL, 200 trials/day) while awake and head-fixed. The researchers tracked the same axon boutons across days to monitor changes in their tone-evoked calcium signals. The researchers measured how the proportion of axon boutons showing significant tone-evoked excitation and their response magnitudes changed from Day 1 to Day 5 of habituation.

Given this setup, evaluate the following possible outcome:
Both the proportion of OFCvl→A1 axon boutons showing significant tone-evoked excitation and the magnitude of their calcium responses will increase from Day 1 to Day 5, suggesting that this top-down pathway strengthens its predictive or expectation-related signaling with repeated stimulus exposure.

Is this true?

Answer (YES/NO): YES